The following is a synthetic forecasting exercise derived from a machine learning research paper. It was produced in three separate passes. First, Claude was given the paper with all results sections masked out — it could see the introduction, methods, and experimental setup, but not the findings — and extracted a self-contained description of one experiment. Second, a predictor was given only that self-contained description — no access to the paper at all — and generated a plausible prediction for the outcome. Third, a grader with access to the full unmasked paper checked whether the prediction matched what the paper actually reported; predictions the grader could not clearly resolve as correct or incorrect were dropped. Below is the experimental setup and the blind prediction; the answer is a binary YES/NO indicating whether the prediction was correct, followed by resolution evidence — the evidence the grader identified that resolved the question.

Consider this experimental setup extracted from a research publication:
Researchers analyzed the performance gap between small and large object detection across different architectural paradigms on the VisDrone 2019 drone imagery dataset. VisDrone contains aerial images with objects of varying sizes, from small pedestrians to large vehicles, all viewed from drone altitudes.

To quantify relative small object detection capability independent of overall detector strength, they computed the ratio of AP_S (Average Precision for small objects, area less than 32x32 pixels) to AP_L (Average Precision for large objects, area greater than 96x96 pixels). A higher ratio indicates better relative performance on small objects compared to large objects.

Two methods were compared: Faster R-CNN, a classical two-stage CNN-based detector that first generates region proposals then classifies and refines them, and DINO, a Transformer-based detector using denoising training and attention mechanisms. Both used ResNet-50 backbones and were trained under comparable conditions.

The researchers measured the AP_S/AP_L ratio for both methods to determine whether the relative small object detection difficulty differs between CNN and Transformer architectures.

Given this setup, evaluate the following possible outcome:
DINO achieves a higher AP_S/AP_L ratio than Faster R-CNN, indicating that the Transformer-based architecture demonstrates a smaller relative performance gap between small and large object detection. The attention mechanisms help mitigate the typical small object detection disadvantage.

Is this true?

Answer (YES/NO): YES